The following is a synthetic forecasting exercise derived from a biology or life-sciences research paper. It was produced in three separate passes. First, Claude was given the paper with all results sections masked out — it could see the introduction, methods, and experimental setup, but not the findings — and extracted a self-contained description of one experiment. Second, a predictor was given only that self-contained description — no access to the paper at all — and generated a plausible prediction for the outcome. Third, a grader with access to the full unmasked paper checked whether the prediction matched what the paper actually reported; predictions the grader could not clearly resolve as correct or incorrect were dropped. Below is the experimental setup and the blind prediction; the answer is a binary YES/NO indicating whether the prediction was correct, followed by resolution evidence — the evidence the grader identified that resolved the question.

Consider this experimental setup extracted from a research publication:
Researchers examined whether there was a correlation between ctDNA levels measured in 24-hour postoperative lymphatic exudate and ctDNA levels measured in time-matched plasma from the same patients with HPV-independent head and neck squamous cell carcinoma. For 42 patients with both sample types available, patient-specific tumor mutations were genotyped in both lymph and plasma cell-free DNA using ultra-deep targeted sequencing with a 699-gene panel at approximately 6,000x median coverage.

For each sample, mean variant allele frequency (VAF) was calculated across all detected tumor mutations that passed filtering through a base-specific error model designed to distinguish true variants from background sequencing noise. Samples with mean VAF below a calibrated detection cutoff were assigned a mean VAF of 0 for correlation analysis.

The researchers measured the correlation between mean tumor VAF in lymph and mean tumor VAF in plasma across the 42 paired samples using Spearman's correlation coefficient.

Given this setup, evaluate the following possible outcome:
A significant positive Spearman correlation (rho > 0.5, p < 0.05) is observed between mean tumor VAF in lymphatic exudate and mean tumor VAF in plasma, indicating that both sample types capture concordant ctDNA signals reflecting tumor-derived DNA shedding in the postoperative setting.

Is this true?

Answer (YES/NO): NO